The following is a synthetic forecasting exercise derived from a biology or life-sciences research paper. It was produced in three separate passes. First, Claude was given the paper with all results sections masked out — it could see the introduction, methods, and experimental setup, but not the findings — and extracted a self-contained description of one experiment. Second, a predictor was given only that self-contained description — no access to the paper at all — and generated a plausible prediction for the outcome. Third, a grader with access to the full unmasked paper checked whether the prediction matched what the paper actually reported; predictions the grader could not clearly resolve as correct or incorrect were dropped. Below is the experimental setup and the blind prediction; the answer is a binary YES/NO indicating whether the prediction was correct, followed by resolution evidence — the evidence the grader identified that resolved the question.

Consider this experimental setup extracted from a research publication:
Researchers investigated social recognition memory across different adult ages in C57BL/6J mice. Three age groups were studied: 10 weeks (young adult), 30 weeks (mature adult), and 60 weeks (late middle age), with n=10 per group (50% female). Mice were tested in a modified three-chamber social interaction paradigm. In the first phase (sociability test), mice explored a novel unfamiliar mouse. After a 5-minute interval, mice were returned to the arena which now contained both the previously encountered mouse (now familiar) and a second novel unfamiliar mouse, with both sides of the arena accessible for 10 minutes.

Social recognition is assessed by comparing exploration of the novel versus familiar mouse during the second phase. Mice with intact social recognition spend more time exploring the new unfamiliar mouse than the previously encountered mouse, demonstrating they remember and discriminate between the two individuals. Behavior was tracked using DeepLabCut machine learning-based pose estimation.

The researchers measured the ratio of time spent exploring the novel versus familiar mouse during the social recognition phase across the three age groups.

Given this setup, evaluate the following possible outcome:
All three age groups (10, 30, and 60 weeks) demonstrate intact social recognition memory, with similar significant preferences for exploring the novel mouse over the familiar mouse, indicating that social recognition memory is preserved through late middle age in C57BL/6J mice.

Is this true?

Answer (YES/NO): YES